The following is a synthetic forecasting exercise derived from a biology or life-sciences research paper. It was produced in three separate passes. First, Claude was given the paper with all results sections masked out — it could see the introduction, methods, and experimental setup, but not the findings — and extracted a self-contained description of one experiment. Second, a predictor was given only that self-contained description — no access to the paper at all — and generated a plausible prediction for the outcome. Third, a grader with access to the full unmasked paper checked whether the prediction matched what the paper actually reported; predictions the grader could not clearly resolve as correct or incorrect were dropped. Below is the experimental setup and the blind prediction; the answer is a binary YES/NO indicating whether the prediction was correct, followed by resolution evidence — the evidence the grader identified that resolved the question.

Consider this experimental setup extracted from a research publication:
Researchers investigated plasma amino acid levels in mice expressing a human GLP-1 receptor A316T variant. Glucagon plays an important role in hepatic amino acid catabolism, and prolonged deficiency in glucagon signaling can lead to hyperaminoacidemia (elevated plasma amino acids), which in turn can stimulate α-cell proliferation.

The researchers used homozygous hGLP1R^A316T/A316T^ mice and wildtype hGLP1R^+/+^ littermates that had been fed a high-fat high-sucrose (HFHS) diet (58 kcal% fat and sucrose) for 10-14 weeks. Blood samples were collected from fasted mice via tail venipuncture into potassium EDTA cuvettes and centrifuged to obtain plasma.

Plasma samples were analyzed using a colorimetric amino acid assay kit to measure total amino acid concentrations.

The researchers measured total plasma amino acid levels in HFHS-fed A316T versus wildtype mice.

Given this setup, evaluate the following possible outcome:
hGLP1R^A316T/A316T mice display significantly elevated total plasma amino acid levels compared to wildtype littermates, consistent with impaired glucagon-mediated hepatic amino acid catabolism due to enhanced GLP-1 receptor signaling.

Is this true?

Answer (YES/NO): YES